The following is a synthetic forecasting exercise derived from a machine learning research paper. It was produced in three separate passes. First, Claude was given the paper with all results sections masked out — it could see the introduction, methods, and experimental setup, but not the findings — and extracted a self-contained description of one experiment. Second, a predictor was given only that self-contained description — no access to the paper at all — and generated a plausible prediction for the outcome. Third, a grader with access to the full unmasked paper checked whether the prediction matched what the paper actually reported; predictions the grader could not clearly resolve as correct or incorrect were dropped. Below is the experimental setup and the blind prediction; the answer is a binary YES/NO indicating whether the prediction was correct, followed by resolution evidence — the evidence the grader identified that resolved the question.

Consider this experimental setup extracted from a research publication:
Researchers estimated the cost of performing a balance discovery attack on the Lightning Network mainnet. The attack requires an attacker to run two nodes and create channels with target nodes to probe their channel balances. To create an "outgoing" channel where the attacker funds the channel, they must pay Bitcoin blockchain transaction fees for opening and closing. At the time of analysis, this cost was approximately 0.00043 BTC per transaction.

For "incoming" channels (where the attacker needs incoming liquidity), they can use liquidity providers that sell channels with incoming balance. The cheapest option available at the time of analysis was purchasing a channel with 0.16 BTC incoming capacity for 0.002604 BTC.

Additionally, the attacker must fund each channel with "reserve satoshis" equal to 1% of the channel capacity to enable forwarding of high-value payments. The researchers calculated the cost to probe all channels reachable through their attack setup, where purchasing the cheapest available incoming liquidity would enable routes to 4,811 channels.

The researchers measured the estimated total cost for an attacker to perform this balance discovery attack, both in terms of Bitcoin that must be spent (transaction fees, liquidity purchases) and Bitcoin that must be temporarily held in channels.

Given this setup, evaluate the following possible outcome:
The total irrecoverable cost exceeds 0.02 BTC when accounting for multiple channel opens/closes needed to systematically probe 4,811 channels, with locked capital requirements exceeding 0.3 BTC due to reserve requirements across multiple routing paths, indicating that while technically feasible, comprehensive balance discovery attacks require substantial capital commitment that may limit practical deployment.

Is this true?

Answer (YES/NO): YES